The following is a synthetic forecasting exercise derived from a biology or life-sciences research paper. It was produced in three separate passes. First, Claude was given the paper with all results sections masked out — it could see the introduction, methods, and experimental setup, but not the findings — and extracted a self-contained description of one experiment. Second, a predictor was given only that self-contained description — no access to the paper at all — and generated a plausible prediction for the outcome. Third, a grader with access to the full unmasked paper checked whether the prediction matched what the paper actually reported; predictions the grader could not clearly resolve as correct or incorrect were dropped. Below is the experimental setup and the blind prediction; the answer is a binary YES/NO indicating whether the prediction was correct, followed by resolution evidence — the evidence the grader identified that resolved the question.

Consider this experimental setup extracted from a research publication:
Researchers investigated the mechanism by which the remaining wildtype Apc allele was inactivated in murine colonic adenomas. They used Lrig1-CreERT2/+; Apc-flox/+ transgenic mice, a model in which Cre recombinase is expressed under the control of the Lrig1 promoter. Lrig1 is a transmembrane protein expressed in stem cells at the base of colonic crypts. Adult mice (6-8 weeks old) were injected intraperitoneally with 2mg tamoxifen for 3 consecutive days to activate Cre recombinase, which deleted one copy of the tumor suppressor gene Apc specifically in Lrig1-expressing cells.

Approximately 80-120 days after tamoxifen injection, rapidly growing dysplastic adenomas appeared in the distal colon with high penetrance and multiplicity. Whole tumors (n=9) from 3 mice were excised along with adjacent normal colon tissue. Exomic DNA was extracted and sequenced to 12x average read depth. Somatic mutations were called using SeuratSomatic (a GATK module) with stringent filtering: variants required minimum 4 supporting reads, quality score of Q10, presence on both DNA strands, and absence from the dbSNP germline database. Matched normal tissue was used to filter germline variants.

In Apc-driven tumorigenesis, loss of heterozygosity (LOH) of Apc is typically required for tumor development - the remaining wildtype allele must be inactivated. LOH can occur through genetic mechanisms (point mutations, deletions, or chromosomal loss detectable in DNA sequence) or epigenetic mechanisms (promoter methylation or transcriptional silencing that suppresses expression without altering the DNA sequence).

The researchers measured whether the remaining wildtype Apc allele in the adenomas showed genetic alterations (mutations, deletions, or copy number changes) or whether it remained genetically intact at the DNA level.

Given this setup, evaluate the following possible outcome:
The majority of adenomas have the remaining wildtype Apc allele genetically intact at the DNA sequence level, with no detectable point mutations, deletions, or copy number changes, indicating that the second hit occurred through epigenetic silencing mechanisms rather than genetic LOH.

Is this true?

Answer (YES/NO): YES